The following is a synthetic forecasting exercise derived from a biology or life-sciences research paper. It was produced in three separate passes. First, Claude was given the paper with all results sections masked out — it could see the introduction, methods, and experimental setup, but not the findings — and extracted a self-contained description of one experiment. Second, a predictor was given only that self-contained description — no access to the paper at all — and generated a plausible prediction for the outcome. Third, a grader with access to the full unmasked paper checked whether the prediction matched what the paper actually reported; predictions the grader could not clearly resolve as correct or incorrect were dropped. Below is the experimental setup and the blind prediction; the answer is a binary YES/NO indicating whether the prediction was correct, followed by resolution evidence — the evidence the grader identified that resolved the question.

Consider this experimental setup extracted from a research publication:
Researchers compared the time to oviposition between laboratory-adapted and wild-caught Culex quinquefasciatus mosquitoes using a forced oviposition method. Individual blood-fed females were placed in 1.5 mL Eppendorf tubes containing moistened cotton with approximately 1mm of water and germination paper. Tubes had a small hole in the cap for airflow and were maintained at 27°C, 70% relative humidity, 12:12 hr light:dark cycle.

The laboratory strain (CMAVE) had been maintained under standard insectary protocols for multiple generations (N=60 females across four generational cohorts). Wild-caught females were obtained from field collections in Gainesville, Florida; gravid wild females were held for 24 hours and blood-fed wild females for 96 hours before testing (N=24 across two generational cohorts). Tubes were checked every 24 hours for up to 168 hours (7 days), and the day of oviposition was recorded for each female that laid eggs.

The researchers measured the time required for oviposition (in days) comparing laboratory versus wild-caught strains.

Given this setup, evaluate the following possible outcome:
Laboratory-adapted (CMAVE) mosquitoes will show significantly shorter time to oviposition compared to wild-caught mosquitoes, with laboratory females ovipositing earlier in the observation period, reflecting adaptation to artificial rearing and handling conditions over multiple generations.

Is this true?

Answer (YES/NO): YES